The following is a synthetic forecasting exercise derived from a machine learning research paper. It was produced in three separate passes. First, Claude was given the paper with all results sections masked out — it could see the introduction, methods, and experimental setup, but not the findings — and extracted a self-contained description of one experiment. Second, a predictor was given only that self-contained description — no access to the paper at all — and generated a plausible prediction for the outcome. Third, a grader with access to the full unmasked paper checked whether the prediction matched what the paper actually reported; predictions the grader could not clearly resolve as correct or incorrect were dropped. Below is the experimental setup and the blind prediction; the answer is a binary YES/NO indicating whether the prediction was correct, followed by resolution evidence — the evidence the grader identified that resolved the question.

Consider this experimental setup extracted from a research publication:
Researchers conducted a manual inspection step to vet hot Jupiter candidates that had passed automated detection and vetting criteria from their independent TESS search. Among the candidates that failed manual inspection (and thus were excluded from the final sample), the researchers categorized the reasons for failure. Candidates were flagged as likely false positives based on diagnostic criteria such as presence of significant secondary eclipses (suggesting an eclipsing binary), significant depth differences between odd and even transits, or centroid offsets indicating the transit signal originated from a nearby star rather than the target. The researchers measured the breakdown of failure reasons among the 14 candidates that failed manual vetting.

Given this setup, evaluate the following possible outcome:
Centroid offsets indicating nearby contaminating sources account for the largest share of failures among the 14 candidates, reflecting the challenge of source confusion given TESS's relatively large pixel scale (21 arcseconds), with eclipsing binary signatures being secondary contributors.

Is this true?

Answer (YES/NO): YES